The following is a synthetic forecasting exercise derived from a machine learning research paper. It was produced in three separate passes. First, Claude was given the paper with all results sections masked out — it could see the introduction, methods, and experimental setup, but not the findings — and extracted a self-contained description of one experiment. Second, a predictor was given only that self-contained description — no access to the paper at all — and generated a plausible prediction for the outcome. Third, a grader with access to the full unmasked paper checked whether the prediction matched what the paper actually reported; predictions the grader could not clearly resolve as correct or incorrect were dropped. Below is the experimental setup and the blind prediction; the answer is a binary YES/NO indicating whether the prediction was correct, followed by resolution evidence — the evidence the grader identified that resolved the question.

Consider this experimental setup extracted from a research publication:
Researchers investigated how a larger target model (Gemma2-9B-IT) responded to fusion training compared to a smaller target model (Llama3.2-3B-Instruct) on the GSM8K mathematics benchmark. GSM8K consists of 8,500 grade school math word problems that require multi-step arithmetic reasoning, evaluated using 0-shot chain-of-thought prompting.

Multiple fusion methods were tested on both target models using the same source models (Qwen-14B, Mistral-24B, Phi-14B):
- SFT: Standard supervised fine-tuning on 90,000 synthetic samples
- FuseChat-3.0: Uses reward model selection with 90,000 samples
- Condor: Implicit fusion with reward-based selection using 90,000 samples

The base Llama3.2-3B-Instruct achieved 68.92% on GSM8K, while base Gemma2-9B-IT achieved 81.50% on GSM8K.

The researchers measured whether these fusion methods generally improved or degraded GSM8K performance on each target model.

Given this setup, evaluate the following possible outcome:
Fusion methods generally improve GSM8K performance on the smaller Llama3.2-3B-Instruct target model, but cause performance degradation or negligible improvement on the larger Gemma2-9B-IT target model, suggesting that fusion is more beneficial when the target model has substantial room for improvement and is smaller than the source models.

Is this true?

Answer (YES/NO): YES